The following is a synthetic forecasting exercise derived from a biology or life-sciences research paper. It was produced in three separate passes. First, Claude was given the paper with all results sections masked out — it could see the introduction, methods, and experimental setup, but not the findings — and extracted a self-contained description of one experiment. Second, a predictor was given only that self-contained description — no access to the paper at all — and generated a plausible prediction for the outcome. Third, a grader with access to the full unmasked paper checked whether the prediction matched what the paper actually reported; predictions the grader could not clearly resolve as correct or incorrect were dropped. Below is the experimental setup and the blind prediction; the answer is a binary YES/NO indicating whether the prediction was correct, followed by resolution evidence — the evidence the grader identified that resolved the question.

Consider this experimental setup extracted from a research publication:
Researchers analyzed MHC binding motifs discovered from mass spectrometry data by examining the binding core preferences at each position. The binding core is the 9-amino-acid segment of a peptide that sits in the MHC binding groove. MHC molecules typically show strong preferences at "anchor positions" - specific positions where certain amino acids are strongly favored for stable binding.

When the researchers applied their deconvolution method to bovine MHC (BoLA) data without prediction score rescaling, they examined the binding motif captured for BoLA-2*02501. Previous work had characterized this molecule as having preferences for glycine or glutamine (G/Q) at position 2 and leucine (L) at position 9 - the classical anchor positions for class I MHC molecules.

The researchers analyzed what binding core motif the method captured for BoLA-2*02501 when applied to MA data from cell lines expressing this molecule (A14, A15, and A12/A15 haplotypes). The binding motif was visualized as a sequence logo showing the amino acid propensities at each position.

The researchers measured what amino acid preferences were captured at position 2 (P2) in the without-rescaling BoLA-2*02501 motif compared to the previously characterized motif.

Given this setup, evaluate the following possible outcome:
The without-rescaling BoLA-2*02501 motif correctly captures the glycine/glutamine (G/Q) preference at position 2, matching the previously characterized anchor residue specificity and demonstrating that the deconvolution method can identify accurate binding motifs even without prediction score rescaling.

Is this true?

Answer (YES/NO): NO